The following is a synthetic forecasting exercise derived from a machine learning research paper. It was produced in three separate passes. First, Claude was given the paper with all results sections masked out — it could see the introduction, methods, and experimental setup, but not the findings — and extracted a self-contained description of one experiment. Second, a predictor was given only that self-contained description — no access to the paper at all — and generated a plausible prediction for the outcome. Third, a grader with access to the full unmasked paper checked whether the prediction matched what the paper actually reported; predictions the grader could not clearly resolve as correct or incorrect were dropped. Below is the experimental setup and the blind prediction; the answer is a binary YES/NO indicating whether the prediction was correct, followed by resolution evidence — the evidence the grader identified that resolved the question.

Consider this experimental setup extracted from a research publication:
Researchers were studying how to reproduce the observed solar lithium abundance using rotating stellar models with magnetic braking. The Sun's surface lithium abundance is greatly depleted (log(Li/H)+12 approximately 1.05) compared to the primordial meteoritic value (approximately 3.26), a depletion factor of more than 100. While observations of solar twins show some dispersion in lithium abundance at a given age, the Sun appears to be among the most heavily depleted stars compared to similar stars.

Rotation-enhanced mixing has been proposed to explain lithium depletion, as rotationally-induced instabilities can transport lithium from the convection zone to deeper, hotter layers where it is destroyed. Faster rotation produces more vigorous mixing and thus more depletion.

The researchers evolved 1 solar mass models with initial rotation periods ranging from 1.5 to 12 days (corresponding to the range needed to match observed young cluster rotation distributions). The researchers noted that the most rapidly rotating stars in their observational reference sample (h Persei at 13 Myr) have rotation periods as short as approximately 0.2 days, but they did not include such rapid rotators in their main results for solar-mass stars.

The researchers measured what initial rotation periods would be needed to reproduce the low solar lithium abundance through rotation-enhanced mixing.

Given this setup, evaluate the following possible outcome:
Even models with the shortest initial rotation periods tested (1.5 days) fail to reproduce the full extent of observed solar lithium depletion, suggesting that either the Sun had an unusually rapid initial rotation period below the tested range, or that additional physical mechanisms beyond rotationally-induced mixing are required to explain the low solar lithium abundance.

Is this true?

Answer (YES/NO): YES